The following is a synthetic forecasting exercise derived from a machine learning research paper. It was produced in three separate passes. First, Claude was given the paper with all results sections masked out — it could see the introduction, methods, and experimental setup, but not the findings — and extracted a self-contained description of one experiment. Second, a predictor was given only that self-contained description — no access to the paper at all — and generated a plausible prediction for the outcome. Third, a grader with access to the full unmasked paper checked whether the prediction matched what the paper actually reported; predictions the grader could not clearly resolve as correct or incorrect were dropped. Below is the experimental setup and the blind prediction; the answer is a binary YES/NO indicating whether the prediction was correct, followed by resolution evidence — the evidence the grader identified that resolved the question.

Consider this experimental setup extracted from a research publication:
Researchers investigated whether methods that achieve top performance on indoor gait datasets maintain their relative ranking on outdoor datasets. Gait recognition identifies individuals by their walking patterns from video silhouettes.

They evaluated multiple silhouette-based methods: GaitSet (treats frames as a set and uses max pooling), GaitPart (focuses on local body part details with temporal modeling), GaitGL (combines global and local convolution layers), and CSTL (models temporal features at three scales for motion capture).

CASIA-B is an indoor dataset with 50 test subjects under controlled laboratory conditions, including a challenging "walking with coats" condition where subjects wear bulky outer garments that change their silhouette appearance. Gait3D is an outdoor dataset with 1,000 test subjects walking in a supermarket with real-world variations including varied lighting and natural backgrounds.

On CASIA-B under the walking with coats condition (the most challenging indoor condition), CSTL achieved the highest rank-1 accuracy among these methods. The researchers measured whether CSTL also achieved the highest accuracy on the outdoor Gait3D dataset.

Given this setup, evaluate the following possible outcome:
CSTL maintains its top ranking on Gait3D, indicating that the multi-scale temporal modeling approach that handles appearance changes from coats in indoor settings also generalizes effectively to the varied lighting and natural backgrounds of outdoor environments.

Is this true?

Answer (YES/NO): NO